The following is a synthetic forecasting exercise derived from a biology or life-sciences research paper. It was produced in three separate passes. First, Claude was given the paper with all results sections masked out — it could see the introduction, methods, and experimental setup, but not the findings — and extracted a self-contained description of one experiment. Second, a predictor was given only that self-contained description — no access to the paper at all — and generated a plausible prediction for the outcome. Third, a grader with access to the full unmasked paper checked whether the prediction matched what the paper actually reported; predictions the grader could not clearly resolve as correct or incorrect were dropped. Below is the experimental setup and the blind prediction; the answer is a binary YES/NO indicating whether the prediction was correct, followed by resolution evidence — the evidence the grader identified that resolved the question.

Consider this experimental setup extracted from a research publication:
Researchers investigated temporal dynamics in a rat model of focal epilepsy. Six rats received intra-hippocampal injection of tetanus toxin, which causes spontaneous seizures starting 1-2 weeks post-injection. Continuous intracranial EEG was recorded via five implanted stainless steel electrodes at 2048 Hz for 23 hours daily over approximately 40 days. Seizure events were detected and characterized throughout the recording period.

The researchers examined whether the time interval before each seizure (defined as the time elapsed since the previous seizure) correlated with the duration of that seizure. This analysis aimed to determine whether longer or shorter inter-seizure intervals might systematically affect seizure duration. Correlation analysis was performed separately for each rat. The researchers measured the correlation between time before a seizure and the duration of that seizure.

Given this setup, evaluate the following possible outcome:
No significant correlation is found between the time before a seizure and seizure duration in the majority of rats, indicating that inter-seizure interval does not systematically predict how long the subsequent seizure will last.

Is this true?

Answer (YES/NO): YES